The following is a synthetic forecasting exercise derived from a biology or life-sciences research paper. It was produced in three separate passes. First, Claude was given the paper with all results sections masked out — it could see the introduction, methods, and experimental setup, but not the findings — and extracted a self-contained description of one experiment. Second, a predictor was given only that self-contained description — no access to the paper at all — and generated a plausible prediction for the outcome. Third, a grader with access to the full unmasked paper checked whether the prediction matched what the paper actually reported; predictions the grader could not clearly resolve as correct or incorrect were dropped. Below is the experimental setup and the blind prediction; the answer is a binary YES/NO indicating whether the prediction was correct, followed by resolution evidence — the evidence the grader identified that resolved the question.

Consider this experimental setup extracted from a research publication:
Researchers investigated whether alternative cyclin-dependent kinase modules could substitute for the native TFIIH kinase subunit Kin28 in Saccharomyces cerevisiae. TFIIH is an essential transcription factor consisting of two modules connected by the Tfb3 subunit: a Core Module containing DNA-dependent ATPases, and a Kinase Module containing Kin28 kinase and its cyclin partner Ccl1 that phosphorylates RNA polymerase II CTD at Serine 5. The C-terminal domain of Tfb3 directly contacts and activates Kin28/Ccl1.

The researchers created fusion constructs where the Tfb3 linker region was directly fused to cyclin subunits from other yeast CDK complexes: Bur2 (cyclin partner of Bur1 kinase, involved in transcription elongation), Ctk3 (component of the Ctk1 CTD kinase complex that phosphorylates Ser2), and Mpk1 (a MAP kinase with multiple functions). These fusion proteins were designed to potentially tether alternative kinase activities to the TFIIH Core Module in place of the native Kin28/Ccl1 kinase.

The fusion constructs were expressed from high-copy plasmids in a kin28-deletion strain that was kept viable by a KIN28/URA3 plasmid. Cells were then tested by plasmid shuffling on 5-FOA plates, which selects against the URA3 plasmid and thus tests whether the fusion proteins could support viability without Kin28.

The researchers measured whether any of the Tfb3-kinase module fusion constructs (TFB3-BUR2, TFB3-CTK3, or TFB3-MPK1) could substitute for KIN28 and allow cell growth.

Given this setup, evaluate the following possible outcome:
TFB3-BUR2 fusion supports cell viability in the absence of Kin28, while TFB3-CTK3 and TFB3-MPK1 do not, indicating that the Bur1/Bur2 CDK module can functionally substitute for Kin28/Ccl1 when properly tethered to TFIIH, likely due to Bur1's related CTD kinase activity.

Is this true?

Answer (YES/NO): NO